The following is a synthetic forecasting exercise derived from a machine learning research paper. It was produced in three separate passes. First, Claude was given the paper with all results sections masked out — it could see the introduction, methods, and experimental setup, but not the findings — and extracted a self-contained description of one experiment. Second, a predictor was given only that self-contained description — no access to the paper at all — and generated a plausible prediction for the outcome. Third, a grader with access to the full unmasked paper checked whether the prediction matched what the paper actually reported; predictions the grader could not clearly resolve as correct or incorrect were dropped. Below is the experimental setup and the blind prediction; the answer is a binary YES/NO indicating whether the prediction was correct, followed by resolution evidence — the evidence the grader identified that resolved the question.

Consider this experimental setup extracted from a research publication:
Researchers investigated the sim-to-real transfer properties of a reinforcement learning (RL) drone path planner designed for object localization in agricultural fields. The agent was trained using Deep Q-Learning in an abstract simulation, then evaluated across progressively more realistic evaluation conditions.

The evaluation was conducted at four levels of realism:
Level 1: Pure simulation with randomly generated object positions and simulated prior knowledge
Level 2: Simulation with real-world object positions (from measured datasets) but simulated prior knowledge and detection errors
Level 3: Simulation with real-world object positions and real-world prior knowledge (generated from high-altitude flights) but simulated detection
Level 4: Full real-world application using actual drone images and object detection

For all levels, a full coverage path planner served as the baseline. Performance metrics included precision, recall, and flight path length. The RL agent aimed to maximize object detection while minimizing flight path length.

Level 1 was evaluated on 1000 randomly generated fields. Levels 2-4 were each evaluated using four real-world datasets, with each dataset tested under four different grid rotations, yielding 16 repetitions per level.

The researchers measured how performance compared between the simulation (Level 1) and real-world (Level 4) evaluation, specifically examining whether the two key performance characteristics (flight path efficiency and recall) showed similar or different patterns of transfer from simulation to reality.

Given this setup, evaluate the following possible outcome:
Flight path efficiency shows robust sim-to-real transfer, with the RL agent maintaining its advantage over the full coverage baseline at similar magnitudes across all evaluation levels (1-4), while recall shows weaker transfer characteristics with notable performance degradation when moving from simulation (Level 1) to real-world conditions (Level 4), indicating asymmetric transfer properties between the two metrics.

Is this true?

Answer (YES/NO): YES